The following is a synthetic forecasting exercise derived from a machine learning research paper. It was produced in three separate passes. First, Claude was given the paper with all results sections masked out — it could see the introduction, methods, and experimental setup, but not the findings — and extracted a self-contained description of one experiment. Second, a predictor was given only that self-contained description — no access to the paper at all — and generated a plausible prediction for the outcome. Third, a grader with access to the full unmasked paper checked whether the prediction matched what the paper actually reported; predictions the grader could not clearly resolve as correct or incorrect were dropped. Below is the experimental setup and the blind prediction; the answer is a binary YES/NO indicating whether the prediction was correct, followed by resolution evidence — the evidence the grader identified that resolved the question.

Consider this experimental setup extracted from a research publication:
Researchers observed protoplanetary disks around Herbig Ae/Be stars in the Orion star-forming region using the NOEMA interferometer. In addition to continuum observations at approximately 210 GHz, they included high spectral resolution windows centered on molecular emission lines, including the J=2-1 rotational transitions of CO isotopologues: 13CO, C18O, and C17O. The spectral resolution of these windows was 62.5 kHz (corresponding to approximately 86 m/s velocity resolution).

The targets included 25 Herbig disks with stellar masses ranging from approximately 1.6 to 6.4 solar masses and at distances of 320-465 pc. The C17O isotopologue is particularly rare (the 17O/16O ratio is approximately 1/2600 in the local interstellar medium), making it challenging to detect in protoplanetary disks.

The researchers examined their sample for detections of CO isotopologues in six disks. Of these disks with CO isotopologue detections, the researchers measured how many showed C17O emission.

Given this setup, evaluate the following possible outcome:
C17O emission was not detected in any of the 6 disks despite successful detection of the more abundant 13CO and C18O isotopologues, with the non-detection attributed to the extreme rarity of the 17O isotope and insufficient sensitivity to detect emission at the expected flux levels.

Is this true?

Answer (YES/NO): NO